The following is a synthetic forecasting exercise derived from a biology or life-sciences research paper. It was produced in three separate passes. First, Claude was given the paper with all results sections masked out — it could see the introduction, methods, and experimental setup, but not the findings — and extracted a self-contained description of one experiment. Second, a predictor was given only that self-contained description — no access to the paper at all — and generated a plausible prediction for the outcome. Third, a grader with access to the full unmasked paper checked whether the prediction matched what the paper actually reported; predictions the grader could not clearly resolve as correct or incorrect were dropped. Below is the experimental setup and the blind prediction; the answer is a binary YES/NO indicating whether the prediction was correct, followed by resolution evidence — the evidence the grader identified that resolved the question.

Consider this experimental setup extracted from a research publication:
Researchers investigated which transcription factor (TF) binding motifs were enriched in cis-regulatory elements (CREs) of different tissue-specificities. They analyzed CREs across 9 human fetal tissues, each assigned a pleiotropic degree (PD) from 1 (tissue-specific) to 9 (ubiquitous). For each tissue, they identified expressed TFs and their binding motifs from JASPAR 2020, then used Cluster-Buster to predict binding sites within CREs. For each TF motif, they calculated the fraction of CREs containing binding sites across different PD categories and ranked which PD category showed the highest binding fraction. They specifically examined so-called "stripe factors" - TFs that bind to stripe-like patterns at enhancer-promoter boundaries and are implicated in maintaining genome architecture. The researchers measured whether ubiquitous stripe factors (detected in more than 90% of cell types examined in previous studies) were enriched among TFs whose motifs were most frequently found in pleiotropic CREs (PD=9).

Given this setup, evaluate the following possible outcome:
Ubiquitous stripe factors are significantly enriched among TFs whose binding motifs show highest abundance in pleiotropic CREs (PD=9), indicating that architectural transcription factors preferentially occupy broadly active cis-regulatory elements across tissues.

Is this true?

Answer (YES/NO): YES